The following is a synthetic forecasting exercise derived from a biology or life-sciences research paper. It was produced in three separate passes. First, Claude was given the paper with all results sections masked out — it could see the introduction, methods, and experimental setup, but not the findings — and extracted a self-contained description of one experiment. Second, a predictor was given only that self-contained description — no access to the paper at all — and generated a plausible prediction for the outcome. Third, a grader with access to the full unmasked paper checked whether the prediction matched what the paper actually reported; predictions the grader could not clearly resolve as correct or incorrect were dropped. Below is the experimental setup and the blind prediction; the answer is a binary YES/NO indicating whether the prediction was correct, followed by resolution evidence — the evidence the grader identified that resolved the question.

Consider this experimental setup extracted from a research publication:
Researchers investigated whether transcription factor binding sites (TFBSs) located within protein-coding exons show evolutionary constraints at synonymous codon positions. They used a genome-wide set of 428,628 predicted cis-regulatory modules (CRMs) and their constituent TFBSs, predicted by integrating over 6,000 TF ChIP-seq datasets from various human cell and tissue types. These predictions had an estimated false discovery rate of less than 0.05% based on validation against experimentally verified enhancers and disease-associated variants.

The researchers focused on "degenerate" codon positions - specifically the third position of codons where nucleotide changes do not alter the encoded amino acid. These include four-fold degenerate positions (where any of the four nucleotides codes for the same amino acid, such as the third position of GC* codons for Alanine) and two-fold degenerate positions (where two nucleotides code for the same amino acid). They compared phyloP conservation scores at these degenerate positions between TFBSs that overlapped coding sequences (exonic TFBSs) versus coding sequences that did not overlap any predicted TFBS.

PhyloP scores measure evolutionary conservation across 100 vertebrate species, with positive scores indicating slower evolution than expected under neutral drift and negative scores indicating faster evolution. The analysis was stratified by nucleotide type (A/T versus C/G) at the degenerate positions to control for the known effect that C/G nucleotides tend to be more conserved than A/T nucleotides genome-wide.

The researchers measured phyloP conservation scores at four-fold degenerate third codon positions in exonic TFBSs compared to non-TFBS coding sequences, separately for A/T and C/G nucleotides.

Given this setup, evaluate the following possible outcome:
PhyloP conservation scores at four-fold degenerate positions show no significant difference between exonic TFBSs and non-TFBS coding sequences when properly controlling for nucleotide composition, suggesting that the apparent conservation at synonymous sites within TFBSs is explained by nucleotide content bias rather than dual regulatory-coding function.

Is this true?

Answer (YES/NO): NO